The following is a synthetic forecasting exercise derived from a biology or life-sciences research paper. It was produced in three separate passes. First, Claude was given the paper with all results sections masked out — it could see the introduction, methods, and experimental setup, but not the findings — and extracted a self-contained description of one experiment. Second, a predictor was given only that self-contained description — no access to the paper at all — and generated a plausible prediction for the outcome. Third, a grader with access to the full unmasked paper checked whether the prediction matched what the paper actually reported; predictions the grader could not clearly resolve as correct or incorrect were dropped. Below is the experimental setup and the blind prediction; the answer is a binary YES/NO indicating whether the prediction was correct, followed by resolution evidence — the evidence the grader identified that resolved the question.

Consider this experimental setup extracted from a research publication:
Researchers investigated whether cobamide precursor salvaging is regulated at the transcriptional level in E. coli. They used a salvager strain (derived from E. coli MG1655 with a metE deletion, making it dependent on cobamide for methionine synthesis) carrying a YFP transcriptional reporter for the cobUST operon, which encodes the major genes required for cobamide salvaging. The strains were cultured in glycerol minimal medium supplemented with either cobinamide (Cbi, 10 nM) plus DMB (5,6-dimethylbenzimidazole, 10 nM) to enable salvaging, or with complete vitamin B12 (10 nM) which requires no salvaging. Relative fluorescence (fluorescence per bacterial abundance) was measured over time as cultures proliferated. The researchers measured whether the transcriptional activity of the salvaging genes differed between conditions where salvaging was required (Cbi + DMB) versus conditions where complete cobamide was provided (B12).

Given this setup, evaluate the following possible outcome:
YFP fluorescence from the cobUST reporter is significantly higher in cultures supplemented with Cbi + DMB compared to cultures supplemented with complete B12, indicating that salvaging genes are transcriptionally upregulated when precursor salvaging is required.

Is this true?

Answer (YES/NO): NO